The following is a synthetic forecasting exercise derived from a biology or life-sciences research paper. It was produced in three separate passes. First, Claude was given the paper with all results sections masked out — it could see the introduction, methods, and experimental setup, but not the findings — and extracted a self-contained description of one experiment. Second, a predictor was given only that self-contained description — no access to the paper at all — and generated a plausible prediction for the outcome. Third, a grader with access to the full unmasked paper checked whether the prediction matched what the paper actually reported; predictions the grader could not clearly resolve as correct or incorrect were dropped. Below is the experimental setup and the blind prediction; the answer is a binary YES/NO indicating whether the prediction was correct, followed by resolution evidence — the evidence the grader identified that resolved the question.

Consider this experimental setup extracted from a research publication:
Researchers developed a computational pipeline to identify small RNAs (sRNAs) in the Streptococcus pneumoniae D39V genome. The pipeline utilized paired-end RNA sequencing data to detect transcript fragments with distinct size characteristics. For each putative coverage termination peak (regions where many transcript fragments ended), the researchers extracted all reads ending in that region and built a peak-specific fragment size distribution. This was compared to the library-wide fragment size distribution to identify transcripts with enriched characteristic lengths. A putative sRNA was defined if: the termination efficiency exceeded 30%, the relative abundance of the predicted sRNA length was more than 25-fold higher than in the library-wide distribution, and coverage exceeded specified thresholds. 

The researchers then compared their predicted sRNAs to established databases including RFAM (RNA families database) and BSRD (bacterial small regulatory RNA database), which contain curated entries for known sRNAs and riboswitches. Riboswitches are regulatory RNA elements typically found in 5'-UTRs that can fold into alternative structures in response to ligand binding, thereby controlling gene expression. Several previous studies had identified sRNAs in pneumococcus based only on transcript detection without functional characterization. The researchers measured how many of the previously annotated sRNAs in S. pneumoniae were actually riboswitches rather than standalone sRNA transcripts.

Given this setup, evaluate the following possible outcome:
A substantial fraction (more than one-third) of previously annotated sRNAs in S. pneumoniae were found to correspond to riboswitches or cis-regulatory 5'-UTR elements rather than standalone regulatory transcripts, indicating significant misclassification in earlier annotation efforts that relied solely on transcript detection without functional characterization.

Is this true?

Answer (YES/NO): YES